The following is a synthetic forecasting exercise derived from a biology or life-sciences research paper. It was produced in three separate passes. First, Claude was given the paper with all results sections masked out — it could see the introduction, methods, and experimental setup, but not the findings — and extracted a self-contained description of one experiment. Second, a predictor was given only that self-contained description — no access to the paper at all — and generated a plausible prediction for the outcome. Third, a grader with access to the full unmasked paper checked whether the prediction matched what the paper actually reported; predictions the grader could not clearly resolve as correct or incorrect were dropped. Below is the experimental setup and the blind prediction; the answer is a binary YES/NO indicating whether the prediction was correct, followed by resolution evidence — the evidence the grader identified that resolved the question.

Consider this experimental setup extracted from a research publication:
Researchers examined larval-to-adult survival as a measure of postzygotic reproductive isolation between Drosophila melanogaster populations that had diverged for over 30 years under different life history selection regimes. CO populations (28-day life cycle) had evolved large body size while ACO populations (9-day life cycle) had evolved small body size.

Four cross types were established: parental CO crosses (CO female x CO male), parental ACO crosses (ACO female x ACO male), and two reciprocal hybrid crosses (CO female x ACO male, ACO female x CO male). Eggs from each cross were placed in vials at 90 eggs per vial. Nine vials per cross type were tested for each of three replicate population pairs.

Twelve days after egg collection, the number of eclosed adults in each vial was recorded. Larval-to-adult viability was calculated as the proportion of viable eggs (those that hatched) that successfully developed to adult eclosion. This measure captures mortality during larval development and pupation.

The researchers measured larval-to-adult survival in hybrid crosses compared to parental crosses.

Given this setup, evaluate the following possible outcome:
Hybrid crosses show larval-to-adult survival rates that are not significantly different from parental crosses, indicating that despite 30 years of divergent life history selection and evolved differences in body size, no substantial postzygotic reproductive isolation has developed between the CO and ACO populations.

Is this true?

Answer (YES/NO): NO